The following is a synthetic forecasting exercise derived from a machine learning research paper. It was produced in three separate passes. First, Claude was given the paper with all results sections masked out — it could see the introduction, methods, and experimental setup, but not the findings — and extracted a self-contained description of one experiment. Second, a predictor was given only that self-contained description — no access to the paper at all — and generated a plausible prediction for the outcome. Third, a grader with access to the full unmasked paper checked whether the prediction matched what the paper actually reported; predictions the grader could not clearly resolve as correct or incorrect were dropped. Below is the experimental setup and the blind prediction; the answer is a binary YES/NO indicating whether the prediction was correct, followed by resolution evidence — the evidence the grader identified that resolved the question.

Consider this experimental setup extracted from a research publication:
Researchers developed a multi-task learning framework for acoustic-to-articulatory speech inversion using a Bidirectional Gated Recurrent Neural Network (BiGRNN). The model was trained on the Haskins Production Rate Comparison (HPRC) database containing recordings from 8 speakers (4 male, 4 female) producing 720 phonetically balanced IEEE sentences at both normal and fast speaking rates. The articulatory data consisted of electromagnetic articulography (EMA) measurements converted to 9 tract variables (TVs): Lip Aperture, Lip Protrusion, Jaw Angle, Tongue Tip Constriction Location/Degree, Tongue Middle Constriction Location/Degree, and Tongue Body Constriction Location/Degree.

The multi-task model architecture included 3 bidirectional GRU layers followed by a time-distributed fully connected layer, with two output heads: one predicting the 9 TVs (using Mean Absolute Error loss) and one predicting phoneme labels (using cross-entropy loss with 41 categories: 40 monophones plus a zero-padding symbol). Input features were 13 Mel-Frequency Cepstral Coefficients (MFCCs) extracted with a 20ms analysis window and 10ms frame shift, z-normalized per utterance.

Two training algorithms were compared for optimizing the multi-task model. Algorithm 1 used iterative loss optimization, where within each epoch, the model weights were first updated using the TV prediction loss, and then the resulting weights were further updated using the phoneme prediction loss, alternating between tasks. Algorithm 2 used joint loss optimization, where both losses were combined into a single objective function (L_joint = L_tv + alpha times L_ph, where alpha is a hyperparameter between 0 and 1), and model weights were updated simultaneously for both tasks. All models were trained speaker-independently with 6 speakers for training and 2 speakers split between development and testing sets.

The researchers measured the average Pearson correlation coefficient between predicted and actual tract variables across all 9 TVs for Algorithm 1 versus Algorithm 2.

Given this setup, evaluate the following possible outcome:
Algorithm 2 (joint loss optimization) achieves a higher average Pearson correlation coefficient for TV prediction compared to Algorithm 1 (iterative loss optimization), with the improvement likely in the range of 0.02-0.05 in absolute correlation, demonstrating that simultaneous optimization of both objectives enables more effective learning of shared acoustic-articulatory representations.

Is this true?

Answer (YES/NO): NO